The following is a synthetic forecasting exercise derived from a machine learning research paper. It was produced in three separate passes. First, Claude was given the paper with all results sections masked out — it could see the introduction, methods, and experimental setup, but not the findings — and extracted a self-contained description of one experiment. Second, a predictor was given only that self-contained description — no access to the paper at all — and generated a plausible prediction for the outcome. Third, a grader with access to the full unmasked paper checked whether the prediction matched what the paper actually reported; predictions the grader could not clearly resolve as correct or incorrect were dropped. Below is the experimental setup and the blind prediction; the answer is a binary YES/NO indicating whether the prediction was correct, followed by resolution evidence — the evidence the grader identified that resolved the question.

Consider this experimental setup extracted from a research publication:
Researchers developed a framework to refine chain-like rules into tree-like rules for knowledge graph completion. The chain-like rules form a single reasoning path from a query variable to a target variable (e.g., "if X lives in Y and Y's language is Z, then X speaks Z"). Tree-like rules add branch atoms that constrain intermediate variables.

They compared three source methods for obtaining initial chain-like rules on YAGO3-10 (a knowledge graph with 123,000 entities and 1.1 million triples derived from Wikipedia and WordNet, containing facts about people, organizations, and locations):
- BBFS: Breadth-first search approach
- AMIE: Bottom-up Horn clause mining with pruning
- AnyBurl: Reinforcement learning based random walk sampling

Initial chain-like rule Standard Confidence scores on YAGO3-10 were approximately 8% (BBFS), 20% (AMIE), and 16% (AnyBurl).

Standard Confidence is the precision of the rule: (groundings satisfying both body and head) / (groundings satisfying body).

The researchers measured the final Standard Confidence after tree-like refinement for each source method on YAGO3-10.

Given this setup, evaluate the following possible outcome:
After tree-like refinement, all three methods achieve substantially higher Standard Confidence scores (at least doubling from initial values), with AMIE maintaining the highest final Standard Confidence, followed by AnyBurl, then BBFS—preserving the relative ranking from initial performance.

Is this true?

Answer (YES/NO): YES